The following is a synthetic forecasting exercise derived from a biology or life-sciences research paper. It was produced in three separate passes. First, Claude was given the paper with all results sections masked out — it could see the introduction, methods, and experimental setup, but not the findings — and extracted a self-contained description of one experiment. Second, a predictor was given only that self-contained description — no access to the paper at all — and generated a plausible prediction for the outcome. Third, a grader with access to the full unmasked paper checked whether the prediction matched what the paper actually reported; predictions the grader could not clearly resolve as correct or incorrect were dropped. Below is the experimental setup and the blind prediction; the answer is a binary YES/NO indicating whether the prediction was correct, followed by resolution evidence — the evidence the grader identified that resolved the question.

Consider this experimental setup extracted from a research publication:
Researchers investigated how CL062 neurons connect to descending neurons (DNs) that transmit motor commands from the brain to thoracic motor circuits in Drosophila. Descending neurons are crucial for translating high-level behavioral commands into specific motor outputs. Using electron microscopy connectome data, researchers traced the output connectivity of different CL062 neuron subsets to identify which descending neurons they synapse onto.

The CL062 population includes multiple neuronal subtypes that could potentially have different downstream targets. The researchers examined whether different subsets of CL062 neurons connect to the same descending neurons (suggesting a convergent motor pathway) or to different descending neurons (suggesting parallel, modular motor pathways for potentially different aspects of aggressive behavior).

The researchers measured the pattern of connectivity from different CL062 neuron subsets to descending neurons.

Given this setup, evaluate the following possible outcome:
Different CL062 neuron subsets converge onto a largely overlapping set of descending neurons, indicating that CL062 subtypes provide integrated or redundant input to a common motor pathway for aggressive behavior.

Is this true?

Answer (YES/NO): NO